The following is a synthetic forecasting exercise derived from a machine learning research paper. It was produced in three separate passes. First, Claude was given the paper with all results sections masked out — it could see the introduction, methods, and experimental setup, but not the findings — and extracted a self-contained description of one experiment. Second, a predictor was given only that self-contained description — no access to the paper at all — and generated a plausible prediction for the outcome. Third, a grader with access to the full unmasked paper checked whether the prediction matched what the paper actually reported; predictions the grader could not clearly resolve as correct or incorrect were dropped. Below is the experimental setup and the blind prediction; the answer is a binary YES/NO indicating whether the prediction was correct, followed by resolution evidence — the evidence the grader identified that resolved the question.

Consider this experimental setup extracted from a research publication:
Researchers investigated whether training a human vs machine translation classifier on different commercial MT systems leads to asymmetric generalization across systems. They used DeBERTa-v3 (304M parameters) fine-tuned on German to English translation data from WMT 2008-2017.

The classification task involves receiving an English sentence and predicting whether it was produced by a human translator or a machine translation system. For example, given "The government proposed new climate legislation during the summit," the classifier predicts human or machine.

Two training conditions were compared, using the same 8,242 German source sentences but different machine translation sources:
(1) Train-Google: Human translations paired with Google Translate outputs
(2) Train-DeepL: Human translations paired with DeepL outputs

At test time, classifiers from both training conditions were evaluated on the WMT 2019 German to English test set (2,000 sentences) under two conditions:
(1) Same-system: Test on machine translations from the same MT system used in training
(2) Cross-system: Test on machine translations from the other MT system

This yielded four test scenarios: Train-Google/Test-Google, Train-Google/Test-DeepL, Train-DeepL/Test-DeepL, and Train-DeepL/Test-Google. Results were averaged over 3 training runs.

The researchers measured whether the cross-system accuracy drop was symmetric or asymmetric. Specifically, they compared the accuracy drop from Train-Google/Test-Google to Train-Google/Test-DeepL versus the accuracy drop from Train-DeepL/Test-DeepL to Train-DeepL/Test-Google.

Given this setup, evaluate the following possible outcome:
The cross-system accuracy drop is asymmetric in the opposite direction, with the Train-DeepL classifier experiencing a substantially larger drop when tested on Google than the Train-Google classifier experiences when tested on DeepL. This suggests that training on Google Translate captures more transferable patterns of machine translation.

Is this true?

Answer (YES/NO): NO